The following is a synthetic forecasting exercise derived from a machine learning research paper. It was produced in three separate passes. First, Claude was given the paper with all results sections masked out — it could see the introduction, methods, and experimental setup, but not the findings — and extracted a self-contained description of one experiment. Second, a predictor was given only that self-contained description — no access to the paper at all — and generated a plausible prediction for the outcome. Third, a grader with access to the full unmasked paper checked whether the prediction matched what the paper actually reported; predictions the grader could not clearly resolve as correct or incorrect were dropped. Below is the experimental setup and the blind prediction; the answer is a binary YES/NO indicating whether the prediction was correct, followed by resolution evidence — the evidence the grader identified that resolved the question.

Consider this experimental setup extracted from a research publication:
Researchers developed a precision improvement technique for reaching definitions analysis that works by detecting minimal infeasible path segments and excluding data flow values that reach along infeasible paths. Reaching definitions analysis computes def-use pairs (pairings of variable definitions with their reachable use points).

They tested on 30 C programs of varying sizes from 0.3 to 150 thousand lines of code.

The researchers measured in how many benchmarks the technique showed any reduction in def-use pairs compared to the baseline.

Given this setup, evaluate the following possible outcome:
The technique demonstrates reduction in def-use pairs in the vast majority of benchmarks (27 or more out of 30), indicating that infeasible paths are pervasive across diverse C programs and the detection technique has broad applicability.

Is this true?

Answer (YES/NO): YES